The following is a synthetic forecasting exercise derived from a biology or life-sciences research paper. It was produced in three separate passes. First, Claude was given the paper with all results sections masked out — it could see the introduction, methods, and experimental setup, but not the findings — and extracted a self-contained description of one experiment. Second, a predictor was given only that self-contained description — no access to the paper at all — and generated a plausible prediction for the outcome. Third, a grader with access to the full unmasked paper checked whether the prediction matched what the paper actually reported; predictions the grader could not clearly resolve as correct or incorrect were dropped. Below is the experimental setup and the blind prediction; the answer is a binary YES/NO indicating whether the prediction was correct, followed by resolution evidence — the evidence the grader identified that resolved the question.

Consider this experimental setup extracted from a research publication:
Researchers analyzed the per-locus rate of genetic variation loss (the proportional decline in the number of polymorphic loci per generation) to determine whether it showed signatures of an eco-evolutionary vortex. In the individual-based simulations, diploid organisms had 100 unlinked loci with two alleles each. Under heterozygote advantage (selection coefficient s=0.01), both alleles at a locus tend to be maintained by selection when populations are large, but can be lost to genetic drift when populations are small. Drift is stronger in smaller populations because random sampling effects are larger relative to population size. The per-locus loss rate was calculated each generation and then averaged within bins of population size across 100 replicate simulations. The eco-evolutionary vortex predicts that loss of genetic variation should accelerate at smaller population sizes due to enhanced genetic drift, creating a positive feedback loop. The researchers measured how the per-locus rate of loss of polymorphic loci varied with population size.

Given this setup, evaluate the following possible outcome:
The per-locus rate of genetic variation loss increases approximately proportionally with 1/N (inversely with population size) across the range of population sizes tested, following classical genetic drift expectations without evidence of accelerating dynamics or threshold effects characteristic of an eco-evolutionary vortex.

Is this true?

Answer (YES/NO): NO